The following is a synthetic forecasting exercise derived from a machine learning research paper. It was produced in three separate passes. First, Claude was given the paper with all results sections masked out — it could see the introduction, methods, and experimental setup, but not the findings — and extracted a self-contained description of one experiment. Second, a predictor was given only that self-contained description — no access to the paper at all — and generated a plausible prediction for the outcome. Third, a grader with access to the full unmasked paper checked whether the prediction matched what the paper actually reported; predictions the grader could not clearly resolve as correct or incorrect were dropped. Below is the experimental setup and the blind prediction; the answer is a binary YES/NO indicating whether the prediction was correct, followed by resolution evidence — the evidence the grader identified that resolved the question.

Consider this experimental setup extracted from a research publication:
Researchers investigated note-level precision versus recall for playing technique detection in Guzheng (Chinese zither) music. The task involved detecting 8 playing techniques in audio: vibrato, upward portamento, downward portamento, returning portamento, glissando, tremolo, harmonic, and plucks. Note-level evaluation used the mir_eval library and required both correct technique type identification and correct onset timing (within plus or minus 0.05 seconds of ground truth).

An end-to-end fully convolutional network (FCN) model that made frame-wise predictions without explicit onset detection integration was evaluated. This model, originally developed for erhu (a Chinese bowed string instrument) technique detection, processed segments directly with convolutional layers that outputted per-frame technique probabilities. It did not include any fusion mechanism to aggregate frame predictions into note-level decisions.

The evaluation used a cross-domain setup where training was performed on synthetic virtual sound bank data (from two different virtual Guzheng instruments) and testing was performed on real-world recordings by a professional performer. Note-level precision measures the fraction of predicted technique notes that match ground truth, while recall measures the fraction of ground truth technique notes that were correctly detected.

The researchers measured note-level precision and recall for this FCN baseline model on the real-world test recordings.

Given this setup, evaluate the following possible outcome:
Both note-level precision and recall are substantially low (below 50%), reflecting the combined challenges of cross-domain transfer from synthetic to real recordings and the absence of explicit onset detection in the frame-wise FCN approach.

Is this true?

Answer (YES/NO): YES